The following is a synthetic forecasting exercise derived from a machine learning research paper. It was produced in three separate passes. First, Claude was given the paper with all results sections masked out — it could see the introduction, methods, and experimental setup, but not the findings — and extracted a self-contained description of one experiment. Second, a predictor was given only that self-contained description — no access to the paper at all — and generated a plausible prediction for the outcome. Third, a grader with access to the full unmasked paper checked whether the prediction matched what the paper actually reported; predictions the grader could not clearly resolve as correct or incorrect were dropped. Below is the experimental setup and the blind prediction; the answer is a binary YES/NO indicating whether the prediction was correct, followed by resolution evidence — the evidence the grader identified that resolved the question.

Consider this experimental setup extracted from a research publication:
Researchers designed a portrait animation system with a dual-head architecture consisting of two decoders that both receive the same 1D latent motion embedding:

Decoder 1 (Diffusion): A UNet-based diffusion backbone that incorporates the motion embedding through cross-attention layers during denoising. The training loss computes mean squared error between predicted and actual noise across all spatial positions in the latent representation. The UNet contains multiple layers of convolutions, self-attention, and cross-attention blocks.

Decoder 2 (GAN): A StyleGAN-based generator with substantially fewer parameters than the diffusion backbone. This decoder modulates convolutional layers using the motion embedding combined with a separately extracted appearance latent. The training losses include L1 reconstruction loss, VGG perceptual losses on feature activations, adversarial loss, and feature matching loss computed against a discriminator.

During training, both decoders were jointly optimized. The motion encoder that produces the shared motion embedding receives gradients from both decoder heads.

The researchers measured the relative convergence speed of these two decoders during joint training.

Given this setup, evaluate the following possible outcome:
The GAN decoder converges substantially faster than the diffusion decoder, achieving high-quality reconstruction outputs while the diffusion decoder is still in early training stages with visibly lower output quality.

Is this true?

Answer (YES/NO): YES